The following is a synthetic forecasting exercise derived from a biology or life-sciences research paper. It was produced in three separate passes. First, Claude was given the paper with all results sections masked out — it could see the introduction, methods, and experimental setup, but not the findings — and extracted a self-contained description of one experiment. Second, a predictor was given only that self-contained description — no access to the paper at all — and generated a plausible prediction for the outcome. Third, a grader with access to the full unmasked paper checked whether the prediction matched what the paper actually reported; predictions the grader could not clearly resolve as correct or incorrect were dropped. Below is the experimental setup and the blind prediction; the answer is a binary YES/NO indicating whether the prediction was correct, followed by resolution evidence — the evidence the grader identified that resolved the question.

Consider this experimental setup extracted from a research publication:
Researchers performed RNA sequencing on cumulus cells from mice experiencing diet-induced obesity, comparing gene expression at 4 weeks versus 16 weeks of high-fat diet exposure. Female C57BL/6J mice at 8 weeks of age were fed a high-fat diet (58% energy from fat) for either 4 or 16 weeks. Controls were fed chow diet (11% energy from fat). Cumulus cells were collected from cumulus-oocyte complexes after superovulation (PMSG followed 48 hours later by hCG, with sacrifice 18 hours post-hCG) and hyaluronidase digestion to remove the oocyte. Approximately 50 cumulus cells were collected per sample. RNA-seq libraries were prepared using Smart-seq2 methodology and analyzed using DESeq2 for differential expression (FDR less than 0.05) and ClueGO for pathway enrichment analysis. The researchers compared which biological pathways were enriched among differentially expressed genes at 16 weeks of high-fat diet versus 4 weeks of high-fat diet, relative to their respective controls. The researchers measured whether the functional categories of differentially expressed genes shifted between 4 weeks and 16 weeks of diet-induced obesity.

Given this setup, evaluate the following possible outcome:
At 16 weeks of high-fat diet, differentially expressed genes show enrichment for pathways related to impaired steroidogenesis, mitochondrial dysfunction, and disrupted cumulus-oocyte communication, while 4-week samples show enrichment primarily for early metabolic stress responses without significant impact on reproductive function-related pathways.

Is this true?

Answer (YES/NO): NO